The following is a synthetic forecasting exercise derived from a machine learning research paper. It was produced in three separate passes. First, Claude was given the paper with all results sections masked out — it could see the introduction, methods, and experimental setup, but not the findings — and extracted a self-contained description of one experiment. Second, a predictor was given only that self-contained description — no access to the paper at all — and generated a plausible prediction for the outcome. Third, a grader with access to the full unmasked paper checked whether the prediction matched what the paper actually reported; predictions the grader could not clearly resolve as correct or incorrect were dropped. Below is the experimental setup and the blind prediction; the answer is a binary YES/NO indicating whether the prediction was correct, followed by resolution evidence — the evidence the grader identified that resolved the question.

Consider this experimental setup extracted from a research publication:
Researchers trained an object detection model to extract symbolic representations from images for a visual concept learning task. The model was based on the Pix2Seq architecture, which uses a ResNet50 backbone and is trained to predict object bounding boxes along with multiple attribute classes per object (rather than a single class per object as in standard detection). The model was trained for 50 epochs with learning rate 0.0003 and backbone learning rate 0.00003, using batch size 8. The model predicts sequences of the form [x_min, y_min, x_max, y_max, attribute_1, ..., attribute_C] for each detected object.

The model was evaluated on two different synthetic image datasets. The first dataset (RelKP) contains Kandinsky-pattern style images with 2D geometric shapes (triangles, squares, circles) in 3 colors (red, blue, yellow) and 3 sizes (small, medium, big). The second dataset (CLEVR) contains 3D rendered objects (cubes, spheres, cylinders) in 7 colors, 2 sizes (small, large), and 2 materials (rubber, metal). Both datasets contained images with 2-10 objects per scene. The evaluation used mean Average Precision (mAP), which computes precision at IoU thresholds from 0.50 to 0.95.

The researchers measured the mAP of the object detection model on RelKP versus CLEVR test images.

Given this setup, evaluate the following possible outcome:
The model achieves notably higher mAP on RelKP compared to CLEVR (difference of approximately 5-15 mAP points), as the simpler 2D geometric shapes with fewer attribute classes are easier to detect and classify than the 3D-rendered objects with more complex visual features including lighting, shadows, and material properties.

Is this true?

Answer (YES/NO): NO